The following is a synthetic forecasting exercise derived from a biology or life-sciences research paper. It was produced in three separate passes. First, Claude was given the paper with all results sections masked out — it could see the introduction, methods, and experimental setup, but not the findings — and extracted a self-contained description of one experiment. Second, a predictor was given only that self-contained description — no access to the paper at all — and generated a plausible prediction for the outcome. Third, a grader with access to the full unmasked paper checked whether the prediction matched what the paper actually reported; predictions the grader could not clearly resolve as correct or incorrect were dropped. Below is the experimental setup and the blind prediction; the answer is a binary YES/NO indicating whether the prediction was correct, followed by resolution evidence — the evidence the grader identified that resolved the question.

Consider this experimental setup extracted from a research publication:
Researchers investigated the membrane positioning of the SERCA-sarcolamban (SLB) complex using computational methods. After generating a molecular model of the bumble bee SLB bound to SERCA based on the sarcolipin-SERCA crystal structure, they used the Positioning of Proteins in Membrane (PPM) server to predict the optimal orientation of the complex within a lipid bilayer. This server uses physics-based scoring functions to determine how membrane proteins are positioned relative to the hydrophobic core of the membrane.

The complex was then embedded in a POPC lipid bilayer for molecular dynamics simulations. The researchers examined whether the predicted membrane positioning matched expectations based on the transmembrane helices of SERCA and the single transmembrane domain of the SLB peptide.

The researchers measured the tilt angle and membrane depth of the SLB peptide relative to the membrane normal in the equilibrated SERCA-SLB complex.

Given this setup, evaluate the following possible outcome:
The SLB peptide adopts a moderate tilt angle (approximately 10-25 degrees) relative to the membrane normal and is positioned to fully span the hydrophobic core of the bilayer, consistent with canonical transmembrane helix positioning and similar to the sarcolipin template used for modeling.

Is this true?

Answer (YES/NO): NO